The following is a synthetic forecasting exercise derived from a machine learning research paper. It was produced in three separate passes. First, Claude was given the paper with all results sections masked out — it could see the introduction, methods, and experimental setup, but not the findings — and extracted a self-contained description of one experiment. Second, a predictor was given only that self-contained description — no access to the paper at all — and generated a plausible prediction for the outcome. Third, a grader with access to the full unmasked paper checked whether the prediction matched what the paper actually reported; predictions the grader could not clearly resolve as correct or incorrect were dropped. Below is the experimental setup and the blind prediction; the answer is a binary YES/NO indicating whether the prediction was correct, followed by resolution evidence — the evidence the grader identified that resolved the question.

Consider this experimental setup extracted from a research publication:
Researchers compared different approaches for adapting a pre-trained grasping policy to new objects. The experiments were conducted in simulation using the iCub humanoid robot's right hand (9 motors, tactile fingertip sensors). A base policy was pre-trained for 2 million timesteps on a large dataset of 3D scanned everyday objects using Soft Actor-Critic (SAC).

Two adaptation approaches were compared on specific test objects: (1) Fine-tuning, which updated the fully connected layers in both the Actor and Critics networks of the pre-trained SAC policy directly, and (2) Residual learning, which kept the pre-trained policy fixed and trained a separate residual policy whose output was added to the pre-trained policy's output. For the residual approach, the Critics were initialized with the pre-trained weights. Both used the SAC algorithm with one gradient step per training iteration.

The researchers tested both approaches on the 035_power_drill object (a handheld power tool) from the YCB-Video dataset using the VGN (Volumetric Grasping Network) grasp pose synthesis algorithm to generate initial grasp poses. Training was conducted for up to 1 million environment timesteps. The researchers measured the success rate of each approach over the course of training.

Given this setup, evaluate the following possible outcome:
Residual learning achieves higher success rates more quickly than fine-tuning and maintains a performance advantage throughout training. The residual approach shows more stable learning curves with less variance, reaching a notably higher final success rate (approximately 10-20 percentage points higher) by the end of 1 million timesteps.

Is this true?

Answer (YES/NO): NO